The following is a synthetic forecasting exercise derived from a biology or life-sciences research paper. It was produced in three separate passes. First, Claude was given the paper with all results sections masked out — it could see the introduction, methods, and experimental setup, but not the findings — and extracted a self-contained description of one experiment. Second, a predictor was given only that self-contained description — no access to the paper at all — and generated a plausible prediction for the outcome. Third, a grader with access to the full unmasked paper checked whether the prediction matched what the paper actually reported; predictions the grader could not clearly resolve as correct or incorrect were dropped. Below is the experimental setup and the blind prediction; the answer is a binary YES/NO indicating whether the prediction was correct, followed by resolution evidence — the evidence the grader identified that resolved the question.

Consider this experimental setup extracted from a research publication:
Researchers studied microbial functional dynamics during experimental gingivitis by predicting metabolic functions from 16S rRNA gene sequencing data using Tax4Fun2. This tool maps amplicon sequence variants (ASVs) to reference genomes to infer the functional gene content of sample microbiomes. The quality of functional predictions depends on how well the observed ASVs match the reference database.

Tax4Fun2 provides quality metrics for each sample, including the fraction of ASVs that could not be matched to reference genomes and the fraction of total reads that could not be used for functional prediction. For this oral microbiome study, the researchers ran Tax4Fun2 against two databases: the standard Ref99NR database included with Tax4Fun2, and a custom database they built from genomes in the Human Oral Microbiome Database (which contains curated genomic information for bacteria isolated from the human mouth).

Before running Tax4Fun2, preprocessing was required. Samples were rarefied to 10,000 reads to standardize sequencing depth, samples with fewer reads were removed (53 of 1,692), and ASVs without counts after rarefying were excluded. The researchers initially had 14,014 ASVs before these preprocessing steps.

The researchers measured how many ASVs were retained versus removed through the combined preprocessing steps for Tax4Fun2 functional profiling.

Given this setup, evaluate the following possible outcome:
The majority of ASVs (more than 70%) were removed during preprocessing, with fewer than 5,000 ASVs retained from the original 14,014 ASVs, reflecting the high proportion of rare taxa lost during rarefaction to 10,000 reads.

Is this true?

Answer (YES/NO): NO